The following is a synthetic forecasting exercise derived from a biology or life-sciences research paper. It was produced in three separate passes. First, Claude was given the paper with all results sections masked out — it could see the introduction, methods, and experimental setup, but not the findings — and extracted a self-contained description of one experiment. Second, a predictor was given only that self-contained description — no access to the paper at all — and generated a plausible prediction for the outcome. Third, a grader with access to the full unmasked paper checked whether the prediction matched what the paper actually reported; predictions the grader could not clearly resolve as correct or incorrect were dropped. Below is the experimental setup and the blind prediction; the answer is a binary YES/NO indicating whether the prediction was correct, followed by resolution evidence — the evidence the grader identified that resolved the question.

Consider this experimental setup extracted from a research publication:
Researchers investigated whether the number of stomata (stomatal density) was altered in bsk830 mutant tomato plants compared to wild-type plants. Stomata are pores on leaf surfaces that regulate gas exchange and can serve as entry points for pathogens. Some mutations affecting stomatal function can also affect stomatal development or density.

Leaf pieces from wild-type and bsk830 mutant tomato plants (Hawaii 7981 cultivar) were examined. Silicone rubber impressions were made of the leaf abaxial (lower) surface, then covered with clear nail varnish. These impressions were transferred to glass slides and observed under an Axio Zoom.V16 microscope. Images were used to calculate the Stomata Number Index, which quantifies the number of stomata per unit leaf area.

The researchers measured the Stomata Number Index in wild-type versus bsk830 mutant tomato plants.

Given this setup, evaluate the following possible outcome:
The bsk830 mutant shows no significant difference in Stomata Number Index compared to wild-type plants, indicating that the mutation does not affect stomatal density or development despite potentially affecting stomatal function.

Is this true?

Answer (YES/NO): YES